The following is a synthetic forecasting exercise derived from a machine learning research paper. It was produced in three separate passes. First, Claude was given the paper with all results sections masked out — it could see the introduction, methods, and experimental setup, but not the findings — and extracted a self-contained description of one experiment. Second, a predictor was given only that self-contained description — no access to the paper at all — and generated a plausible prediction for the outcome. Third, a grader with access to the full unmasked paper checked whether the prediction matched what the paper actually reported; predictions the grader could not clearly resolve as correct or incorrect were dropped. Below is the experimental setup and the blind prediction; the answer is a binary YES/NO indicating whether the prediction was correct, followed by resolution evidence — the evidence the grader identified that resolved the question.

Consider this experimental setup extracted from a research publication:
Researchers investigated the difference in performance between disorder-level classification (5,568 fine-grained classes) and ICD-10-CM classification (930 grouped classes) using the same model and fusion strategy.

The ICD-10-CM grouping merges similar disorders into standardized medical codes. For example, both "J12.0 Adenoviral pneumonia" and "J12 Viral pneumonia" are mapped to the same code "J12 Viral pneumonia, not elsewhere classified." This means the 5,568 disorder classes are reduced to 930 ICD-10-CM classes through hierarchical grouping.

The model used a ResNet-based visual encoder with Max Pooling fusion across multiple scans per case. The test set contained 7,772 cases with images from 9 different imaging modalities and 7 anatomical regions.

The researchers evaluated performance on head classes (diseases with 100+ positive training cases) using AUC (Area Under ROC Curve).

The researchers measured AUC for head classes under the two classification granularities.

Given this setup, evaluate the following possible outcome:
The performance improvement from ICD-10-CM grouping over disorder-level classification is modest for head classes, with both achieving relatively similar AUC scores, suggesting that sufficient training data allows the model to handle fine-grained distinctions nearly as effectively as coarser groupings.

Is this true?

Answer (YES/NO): NO